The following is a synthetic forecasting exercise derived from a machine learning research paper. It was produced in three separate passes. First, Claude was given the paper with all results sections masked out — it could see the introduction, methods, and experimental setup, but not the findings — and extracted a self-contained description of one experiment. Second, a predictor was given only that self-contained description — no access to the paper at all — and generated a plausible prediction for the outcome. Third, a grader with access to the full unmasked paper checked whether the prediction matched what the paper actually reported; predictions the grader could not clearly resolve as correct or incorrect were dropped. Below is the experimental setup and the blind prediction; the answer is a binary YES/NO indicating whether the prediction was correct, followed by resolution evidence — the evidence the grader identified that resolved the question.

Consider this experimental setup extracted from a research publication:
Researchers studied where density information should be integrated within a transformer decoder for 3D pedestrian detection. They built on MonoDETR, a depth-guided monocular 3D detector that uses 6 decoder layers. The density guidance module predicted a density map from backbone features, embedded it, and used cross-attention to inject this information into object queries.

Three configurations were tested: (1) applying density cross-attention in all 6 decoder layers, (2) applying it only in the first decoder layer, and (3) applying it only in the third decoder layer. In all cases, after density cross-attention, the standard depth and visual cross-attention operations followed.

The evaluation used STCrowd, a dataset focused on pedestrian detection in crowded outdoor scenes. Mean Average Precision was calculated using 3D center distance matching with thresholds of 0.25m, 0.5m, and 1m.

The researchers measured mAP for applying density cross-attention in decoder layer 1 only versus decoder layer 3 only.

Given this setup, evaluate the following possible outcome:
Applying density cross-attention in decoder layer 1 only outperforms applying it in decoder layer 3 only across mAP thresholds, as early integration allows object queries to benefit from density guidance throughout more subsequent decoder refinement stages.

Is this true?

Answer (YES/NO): NO